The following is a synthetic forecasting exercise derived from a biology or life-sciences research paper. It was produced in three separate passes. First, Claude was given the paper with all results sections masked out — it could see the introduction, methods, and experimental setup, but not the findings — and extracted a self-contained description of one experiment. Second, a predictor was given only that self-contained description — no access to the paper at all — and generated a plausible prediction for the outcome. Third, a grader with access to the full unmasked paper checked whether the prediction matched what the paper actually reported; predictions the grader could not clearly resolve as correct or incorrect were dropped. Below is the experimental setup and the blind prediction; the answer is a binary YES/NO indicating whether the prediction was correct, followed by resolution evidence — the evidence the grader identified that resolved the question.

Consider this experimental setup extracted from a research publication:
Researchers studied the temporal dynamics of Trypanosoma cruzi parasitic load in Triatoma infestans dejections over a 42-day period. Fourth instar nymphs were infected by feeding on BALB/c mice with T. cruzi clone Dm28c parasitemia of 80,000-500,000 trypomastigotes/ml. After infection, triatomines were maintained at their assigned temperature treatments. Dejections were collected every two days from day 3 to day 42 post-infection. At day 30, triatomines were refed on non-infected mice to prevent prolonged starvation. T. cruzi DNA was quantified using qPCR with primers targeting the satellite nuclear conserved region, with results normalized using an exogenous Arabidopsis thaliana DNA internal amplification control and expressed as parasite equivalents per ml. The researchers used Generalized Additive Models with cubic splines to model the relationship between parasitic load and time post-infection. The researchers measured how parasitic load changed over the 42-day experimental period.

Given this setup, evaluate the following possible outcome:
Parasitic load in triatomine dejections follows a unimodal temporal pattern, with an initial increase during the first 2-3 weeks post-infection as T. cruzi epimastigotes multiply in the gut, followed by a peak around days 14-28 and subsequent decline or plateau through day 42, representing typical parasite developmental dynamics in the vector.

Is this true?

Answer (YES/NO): NO